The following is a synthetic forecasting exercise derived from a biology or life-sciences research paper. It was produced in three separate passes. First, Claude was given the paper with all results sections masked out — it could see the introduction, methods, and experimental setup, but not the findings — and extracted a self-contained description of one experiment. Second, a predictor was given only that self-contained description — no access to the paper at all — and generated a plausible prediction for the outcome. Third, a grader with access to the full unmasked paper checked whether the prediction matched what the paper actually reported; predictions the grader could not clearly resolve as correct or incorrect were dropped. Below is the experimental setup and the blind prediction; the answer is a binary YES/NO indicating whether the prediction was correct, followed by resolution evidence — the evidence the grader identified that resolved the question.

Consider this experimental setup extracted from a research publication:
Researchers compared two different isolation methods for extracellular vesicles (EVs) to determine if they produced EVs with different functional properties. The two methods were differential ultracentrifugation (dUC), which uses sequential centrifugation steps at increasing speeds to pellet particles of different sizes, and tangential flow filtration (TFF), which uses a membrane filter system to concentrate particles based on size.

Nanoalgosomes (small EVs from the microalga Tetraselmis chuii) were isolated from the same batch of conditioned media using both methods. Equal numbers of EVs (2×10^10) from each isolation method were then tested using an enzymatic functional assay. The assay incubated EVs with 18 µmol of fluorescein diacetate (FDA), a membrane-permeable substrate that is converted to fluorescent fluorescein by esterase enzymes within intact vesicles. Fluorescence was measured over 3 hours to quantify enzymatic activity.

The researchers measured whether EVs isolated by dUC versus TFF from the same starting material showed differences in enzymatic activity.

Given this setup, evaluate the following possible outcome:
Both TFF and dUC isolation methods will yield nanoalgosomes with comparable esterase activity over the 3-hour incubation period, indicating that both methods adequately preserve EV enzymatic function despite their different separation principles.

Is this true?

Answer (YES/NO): YES